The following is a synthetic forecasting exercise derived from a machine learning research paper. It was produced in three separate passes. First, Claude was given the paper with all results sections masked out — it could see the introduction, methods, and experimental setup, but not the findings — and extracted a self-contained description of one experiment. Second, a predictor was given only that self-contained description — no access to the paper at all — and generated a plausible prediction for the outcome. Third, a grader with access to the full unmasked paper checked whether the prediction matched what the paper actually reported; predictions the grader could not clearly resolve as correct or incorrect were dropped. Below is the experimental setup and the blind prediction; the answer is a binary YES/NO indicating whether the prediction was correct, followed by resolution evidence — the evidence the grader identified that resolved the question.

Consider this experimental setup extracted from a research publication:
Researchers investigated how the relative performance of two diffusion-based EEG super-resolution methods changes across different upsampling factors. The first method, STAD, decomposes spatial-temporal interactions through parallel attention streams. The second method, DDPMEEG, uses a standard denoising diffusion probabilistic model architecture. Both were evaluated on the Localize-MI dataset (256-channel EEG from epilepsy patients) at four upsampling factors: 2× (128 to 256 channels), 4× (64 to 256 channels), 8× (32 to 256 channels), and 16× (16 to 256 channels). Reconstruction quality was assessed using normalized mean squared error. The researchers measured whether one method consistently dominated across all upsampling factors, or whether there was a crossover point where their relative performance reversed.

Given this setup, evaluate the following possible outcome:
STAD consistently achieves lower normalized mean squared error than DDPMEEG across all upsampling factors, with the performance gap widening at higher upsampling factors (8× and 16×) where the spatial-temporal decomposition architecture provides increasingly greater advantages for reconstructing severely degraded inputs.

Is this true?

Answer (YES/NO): NO